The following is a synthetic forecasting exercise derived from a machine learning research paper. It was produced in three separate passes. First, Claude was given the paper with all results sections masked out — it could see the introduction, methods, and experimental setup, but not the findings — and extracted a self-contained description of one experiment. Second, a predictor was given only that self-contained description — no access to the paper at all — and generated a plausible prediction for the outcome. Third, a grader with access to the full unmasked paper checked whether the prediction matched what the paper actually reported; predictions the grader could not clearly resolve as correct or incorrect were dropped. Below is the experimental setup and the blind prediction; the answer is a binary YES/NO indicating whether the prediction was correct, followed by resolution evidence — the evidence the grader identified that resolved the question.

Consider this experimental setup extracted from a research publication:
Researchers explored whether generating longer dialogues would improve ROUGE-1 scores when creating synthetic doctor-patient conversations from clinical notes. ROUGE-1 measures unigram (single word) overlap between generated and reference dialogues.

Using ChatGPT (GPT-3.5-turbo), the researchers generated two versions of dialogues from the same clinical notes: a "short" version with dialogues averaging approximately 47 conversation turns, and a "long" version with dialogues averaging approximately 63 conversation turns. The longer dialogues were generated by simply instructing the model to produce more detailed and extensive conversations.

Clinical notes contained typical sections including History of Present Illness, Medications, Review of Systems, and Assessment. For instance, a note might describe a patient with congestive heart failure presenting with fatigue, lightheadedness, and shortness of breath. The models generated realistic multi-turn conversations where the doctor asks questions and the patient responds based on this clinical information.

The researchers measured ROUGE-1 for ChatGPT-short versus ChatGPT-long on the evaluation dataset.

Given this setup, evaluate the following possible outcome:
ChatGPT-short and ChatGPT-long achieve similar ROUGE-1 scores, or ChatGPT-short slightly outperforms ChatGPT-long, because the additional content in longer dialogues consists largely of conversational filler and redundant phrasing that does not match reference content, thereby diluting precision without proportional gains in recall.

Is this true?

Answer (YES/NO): YES